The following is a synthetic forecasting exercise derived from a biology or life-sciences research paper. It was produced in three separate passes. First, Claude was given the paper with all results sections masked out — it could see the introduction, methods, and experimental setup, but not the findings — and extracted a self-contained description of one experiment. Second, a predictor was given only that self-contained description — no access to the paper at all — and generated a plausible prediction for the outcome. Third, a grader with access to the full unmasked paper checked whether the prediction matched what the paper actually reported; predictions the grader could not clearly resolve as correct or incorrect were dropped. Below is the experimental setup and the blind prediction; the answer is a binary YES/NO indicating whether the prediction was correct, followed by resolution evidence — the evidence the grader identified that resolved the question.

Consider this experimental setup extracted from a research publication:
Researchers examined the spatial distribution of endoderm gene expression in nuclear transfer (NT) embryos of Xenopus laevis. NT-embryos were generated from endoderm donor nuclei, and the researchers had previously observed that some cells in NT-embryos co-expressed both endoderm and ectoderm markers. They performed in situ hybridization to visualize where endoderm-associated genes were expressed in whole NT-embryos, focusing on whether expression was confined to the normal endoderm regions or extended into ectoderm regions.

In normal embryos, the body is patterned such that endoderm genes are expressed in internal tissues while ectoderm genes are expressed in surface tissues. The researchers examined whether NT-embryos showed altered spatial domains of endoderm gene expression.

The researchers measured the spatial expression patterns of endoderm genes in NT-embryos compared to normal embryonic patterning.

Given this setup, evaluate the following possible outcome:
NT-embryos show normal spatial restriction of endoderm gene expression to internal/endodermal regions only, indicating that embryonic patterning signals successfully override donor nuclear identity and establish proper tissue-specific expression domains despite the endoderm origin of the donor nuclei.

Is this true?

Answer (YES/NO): NO